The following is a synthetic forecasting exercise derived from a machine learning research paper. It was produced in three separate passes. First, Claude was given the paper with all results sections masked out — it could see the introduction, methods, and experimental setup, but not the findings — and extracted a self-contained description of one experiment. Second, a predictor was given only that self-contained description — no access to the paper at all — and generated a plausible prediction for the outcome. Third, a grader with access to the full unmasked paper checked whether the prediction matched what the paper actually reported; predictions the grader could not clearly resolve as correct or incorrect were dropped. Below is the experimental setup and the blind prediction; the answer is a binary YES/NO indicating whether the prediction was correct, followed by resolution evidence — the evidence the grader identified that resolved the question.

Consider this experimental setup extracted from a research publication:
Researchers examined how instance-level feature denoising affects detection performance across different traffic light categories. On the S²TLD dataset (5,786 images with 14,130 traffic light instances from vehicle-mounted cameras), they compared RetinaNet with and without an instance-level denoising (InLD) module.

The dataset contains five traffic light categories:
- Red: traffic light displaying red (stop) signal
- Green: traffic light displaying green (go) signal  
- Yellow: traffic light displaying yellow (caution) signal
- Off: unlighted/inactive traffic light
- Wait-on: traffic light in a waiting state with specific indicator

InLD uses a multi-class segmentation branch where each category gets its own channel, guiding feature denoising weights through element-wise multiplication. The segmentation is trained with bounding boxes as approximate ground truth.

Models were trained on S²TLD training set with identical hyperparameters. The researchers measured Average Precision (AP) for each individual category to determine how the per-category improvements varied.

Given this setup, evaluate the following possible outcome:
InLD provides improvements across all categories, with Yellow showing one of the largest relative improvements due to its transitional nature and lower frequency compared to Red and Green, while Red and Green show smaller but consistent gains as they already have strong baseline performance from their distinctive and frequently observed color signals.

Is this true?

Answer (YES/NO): NO